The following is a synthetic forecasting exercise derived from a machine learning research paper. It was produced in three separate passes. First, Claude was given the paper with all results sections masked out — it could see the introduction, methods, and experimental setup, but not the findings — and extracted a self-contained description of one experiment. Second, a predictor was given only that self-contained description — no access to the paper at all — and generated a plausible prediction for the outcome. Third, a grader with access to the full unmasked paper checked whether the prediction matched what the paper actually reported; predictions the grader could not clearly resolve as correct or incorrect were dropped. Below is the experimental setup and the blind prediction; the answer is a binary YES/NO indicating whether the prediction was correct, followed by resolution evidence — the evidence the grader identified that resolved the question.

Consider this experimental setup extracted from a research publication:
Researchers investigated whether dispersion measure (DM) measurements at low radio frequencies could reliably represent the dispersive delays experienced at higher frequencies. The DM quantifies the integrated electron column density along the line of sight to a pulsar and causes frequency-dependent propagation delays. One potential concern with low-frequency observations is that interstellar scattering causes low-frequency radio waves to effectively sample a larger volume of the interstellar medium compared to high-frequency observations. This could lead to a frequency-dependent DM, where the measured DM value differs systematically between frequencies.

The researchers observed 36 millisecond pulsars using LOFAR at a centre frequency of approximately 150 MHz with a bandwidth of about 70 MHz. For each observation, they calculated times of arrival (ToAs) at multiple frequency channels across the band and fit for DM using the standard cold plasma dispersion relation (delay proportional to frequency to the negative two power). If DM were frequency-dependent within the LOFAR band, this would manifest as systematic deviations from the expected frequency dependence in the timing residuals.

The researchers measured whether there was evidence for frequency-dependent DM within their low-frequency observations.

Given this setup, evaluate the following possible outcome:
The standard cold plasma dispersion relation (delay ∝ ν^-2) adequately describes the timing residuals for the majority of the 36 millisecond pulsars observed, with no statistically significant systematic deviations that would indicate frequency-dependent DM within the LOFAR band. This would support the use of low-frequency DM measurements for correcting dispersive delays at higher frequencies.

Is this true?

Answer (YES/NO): YES